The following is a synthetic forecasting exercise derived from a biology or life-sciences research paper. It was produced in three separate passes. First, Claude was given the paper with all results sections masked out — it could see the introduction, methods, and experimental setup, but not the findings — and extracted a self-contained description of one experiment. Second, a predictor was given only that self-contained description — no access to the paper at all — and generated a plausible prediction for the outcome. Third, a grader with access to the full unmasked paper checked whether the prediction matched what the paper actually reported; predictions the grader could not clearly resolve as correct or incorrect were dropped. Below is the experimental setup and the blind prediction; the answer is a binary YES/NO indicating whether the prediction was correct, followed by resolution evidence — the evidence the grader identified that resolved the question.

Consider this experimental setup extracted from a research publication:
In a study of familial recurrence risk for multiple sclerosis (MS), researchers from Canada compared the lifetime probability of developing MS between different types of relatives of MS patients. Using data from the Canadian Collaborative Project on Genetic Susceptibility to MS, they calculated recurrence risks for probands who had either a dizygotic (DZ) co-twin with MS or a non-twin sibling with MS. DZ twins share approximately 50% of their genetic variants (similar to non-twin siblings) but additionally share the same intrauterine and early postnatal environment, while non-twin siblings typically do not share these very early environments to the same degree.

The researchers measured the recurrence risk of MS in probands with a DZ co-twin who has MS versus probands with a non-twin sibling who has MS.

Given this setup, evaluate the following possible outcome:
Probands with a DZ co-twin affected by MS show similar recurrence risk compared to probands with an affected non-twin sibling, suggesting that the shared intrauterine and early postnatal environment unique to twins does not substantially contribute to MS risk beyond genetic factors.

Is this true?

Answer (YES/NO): NO